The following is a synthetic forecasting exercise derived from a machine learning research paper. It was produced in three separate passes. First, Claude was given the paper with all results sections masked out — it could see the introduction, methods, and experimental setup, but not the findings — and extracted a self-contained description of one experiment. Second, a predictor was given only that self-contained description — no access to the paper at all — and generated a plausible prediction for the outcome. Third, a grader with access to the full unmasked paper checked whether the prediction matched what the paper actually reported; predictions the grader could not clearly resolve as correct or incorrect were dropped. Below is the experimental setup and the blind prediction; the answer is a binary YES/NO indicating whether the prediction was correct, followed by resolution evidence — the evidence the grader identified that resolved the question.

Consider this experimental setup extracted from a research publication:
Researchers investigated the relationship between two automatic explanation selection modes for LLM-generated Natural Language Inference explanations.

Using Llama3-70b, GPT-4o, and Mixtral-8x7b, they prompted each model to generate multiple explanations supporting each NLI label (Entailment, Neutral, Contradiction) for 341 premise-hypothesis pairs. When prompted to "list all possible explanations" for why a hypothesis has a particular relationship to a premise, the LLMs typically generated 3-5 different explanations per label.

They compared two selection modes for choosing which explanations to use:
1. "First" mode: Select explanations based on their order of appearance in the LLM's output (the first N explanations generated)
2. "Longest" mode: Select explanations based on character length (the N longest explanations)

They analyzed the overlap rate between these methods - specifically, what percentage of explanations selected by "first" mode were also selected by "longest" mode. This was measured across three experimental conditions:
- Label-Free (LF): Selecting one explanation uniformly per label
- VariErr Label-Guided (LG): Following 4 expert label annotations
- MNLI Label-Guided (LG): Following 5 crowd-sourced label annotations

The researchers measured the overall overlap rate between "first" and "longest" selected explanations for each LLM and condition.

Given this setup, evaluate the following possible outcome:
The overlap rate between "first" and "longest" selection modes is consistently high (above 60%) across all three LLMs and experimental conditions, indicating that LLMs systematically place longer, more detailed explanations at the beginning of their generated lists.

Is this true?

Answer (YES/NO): NO